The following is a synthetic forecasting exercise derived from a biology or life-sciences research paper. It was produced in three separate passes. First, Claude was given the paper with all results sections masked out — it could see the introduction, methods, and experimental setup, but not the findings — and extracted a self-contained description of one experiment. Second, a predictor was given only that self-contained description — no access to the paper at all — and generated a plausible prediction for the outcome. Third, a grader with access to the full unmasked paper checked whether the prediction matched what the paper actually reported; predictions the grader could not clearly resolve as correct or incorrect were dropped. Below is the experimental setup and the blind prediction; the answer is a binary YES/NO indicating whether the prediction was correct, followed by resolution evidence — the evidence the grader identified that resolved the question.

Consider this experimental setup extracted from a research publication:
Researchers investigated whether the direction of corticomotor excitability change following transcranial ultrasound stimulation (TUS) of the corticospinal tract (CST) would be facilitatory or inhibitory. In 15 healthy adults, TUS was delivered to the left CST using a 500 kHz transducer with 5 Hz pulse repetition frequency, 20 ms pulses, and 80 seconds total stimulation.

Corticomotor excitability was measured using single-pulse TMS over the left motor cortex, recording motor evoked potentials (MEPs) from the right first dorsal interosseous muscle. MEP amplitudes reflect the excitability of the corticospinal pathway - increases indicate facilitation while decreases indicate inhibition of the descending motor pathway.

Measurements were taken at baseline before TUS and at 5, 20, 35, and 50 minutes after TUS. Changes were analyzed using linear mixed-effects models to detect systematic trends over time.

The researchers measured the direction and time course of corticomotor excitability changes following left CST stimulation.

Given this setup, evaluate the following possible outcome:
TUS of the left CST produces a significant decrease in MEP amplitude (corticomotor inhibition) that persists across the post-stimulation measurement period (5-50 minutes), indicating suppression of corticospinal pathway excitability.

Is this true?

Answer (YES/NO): NO